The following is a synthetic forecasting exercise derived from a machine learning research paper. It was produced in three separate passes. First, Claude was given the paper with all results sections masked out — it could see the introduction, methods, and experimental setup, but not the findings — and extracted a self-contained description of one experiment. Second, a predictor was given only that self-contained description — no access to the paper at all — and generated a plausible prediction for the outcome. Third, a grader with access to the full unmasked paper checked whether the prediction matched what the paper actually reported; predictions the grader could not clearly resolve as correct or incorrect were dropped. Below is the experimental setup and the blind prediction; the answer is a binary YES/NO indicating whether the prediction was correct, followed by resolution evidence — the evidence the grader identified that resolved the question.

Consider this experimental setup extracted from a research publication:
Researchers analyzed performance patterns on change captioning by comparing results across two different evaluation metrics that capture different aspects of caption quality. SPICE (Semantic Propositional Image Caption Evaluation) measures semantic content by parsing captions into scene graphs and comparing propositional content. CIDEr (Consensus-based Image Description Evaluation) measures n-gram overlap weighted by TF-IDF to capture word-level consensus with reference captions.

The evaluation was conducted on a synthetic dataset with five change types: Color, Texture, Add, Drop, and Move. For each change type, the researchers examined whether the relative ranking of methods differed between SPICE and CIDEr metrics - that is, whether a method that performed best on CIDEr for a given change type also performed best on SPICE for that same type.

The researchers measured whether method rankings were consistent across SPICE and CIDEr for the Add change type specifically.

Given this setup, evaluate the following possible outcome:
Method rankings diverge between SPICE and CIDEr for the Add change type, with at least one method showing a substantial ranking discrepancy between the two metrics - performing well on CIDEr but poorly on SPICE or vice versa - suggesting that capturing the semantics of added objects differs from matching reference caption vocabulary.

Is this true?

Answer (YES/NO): YES